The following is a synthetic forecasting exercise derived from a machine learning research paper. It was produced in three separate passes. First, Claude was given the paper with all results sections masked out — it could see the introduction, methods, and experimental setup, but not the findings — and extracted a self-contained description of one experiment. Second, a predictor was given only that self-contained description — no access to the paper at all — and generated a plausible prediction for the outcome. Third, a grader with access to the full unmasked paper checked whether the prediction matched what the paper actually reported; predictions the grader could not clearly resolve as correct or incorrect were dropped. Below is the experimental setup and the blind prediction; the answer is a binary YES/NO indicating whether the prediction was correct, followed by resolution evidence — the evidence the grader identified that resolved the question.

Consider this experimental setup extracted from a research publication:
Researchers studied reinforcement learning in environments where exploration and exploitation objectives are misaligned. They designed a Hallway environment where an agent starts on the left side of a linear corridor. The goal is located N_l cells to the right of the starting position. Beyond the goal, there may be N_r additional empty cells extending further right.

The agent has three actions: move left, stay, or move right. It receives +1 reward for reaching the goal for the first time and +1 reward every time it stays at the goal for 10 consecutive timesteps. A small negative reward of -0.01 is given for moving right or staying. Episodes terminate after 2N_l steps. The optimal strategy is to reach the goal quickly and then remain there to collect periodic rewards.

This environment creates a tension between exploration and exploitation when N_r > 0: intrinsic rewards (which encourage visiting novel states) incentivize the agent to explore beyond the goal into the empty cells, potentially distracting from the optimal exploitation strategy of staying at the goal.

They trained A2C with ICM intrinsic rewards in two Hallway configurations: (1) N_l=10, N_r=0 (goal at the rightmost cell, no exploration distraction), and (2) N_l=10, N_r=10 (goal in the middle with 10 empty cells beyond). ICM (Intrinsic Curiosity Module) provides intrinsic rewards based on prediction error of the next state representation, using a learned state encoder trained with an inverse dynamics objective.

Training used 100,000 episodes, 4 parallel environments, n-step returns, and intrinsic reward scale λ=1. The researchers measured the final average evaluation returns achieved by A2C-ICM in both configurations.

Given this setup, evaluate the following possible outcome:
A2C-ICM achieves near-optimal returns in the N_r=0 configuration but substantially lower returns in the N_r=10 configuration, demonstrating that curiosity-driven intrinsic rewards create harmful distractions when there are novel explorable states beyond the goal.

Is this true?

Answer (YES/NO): NO